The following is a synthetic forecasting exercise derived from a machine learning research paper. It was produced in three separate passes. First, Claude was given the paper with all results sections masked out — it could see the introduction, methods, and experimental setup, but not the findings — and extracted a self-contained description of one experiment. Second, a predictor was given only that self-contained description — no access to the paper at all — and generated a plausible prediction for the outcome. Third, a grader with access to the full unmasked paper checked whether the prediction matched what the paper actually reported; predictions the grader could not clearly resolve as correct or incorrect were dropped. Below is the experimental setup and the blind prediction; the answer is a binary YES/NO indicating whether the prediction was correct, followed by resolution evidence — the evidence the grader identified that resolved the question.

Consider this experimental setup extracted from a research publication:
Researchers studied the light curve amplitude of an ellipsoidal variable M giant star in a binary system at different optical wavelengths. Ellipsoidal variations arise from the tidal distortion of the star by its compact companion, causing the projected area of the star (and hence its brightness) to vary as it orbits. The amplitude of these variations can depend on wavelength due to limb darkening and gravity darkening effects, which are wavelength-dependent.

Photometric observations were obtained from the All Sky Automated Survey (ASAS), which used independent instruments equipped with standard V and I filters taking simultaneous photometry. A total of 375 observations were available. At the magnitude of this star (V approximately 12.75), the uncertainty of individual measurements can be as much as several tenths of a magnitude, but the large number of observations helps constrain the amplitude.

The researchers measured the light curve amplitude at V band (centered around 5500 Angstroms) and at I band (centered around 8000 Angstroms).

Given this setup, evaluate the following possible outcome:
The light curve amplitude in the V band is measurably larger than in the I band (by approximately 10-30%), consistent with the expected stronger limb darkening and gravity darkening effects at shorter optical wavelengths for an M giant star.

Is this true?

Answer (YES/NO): YES